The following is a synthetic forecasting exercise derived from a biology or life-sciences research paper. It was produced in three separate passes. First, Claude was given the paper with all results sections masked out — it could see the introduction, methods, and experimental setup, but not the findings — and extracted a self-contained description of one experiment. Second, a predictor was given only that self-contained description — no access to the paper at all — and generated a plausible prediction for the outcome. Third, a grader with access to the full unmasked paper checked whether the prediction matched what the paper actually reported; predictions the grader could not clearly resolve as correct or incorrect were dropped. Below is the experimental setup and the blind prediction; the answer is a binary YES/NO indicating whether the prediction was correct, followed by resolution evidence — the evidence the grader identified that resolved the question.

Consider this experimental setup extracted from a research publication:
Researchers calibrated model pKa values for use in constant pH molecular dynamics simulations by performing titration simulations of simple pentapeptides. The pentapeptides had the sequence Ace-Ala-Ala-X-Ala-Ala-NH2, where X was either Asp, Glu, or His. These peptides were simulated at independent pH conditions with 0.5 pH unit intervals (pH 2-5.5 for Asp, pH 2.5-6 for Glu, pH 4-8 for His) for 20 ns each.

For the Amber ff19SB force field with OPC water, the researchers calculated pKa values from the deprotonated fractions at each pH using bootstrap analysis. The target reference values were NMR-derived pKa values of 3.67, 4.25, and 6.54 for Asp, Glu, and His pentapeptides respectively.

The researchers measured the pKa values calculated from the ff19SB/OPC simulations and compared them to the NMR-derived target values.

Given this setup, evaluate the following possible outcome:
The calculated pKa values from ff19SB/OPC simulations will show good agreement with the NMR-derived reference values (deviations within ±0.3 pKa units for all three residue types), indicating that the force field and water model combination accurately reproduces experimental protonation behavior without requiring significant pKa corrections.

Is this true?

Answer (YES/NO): NO